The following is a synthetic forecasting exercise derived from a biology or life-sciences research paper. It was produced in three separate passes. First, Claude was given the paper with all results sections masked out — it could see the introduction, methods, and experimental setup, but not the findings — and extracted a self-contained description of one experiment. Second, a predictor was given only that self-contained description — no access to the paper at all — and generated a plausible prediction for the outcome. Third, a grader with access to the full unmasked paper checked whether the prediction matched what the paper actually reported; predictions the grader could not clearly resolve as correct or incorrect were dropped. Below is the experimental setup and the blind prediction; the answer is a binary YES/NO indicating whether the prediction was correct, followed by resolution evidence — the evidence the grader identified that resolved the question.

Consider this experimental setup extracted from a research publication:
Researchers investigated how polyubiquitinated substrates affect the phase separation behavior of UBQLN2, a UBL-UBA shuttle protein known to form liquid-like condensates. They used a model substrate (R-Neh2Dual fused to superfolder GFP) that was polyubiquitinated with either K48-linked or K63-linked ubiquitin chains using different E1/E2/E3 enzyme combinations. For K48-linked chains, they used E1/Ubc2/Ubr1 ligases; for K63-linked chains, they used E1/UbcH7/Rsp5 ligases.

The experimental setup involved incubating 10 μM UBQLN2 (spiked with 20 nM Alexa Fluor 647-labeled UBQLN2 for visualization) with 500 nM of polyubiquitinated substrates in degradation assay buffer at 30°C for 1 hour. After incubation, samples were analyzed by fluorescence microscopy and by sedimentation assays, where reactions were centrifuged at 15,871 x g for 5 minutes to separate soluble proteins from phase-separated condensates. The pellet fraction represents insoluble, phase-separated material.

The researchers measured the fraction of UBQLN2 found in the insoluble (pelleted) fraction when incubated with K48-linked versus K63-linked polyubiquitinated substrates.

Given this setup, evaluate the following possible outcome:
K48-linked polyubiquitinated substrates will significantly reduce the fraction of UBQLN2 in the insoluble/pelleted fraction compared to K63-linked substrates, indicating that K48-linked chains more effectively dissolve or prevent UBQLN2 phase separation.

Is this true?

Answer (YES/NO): YES